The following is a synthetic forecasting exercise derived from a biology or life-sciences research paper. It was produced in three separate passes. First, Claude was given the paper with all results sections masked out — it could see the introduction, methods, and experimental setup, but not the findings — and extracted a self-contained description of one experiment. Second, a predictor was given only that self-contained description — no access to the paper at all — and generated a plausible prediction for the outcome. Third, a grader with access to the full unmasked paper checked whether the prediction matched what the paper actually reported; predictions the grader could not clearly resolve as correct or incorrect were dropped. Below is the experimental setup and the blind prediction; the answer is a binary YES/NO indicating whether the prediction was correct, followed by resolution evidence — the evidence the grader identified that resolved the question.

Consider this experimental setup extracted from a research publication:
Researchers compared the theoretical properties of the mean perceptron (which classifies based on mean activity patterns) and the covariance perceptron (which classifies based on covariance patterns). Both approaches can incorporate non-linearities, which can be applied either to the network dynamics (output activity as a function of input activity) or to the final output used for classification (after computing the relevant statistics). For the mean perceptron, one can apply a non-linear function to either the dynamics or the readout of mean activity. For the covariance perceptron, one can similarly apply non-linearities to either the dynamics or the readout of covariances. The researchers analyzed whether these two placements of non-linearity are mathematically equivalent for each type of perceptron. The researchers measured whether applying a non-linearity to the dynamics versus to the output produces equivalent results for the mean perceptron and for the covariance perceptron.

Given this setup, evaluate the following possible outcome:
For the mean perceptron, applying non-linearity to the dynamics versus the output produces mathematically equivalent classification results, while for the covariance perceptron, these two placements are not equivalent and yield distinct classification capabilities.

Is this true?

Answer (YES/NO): YES